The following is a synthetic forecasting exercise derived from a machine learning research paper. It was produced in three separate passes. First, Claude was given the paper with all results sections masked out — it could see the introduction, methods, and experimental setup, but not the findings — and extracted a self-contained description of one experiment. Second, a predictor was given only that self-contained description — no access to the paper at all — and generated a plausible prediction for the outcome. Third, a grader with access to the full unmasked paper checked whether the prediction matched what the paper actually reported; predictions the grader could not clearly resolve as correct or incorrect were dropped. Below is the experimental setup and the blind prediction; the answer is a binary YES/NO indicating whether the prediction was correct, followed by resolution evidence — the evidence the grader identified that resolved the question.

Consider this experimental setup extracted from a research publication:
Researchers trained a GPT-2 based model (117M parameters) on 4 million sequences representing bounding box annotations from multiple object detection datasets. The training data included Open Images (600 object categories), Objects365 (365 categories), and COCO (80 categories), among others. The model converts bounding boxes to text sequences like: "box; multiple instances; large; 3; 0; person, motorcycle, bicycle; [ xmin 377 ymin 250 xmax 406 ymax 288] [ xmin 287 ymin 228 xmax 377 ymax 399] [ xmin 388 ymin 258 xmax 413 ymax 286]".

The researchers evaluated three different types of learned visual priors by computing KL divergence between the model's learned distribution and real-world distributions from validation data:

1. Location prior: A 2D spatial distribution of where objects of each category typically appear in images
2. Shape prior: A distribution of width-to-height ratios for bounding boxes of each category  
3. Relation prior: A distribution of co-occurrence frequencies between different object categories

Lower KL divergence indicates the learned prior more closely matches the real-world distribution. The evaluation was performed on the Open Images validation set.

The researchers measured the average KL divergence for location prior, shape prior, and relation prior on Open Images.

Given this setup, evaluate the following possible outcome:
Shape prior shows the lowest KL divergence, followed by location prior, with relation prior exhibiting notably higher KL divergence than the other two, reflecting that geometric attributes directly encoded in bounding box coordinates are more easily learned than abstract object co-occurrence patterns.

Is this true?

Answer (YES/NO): NO